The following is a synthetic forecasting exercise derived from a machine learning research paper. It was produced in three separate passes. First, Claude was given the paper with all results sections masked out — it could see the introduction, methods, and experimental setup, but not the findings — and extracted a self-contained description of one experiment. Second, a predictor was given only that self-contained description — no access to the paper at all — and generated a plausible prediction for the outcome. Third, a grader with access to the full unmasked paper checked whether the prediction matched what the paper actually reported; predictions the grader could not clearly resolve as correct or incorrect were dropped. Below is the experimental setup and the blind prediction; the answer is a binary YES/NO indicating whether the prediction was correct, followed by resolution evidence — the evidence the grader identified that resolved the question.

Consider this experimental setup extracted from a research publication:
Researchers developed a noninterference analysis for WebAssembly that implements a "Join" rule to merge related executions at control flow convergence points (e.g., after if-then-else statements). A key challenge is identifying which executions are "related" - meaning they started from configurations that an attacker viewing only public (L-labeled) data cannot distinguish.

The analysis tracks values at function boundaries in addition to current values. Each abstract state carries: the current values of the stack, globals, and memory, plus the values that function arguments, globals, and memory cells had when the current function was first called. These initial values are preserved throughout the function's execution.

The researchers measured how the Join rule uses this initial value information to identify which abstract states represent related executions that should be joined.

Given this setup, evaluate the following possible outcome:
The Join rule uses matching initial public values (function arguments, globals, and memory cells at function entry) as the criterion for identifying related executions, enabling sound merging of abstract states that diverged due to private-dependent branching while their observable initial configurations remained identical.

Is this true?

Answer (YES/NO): YES